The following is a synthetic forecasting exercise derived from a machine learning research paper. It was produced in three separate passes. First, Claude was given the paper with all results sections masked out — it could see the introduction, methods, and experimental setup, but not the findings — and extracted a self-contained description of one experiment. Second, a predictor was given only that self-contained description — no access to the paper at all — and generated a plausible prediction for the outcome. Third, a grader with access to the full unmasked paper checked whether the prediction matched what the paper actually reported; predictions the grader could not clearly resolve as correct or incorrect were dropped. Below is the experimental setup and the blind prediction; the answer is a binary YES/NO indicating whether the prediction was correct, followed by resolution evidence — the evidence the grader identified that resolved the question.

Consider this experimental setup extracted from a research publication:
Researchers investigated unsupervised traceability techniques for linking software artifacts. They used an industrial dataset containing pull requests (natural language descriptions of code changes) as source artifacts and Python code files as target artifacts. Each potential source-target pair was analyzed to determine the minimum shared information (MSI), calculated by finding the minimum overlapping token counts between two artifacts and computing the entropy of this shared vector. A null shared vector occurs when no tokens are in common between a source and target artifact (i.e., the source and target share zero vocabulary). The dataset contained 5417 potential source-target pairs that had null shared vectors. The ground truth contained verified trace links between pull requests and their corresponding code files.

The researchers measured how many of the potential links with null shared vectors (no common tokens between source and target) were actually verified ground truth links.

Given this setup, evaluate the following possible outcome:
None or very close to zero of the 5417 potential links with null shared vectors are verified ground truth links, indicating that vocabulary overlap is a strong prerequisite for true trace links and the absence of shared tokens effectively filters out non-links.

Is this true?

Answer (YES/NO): NO